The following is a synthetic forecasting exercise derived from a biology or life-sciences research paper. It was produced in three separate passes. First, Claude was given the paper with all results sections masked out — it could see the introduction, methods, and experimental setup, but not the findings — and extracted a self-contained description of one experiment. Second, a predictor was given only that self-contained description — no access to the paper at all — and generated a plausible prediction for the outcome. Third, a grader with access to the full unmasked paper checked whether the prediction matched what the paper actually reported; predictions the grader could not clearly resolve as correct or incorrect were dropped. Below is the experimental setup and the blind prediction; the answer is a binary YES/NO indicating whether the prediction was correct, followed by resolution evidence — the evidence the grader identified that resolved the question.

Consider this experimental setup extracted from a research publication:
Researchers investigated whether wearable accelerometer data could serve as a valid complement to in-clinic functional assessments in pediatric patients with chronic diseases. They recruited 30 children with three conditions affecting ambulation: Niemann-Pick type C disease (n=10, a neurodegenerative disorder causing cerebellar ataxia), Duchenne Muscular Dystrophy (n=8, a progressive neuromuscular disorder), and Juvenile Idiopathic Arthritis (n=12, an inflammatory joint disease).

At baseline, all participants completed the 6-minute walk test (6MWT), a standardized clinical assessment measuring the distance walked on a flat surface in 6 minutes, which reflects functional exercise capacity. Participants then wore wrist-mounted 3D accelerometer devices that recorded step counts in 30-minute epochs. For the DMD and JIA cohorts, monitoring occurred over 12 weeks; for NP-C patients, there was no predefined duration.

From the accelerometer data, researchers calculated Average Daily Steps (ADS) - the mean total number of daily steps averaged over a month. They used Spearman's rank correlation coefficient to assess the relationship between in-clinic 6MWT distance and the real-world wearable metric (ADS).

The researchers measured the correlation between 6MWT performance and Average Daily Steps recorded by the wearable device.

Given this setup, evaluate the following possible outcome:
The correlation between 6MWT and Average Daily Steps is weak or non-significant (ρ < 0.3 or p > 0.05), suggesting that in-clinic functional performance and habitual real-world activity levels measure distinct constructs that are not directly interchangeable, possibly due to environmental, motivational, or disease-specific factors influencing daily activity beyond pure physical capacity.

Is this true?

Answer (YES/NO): NO